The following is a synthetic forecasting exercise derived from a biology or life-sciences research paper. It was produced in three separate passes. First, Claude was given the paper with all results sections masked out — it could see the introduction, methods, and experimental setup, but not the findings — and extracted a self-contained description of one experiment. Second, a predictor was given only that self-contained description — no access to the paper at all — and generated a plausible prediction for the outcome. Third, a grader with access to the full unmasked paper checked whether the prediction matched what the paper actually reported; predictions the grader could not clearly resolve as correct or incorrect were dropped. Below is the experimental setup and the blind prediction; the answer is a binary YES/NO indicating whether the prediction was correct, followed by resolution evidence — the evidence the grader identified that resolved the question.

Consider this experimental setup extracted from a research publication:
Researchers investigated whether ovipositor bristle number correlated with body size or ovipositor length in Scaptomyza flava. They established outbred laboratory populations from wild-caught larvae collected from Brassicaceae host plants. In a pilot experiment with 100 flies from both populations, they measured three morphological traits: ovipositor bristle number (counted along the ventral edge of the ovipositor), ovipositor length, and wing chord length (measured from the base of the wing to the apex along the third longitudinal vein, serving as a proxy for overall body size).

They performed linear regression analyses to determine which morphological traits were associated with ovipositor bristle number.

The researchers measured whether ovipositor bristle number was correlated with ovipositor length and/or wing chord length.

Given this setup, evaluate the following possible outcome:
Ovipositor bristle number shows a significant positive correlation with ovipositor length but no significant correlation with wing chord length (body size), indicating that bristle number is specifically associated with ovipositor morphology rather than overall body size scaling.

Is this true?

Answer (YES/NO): YES